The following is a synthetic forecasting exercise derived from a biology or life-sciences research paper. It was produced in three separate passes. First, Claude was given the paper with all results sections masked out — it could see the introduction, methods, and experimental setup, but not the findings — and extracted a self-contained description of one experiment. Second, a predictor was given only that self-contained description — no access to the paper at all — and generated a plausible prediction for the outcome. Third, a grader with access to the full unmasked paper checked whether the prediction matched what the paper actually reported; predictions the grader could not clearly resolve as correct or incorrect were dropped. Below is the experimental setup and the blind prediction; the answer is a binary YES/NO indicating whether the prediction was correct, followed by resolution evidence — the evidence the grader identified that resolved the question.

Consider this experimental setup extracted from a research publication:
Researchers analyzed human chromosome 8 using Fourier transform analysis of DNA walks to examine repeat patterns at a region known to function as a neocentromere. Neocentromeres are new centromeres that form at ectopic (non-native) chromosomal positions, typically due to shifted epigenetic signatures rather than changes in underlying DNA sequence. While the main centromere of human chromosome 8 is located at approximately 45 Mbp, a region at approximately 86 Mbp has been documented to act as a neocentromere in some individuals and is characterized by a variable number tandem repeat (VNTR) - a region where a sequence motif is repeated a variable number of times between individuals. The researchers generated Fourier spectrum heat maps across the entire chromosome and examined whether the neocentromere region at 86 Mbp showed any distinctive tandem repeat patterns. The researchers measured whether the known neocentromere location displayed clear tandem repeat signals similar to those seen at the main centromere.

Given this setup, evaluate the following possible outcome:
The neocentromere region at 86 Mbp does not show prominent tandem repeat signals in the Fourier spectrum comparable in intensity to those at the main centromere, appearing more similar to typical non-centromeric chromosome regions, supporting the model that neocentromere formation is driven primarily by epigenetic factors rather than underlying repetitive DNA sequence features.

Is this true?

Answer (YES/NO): NO